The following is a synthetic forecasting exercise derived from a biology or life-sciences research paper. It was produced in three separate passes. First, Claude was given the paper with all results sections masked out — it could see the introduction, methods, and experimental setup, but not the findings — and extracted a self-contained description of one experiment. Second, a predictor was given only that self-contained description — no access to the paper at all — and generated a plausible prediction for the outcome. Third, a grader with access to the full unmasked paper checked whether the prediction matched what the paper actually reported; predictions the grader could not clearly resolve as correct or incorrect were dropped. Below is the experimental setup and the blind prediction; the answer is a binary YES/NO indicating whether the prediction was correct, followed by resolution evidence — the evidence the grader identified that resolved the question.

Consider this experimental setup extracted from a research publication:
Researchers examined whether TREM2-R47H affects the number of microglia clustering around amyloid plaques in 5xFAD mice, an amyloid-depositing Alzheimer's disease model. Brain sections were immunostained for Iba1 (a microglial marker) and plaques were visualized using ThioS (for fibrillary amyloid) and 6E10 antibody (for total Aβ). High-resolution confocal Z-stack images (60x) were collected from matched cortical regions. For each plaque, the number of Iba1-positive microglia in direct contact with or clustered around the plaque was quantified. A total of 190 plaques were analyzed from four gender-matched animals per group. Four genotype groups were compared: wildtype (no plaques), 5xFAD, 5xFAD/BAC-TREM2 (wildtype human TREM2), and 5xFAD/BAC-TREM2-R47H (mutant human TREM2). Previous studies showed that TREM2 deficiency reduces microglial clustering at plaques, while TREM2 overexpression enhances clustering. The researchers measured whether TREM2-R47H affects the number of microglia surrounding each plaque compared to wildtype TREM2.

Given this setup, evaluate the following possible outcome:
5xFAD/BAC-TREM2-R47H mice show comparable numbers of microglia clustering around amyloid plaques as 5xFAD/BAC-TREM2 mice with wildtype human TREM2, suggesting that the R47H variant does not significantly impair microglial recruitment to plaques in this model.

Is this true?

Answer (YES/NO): NO